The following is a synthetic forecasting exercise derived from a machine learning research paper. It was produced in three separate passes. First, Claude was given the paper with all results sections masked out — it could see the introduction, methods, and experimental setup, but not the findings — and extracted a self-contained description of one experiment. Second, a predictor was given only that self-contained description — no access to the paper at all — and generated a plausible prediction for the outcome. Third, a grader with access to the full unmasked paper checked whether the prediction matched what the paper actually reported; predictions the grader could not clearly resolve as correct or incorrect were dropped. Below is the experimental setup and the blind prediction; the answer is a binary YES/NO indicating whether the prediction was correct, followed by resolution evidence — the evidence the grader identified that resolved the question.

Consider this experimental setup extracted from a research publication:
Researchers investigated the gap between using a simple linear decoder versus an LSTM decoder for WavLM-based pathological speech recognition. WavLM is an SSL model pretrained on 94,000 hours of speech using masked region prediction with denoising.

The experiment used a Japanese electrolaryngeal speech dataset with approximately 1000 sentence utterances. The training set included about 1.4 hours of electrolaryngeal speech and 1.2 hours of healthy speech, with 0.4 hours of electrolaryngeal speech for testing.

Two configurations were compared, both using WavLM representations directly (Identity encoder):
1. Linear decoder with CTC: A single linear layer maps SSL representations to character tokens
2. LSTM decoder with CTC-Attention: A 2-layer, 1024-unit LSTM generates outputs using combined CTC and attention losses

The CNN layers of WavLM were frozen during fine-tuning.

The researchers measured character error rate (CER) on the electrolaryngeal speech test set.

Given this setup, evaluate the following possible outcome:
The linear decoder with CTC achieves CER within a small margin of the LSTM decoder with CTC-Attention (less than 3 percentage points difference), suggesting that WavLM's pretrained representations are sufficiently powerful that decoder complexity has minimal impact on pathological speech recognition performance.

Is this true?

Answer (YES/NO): NO